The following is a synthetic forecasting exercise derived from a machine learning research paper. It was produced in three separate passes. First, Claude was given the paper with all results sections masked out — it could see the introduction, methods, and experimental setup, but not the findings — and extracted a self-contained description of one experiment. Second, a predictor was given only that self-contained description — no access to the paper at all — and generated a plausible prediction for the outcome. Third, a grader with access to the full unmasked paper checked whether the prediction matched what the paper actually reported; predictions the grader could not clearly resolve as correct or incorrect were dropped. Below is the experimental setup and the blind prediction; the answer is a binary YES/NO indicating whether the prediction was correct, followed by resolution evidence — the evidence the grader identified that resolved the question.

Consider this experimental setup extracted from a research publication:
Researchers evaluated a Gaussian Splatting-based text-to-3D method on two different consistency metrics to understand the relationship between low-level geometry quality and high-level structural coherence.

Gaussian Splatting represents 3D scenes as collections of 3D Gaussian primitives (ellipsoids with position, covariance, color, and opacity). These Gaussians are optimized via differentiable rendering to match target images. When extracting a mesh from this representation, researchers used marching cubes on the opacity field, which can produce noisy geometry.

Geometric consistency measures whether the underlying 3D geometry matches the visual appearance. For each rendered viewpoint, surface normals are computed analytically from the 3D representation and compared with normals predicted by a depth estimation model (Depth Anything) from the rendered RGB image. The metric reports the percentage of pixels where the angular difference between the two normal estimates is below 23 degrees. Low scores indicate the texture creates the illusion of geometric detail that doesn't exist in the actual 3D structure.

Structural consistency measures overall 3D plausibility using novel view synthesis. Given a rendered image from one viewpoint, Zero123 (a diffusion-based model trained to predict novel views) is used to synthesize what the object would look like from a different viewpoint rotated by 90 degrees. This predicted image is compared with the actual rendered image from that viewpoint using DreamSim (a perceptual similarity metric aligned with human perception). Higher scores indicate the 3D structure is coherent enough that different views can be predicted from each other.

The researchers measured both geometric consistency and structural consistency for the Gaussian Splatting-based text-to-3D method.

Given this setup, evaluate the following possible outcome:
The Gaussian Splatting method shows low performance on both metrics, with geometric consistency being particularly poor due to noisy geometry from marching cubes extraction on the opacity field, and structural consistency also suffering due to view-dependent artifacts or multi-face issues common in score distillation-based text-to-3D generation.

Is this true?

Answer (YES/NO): NO